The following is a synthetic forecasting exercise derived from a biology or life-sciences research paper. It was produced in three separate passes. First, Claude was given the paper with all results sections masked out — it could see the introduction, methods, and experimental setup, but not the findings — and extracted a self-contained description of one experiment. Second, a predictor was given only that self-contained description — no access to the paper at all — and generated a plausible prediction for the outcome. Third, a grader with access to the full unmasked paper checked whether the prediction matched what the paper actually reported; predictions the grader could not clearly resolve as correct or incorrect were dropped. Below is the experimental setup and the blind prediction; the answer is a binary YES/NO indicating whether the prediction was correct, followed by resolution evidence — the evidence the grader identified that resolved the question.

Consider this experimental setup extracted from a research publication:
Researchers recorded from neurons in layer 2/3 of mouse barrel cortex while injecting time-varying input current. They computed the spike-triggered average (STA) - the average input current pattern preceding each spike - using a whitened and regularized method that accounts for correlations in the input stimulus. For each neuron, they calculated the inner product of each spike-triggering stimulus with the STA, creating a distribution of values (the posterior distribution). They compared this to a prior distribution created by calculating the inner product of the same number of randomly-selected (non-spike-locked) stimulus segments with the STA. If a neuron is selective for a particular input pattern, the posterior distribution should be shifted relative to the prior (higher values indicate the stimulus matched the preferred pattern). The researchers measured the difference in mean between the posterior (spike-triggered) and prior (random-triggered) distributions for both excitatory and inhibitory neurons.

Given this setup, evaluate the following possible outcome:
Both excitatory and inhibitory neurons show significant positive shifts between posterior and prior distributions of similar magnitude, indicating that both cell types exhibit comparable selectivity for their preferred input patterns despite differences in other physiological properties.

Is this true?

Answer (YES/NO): NO